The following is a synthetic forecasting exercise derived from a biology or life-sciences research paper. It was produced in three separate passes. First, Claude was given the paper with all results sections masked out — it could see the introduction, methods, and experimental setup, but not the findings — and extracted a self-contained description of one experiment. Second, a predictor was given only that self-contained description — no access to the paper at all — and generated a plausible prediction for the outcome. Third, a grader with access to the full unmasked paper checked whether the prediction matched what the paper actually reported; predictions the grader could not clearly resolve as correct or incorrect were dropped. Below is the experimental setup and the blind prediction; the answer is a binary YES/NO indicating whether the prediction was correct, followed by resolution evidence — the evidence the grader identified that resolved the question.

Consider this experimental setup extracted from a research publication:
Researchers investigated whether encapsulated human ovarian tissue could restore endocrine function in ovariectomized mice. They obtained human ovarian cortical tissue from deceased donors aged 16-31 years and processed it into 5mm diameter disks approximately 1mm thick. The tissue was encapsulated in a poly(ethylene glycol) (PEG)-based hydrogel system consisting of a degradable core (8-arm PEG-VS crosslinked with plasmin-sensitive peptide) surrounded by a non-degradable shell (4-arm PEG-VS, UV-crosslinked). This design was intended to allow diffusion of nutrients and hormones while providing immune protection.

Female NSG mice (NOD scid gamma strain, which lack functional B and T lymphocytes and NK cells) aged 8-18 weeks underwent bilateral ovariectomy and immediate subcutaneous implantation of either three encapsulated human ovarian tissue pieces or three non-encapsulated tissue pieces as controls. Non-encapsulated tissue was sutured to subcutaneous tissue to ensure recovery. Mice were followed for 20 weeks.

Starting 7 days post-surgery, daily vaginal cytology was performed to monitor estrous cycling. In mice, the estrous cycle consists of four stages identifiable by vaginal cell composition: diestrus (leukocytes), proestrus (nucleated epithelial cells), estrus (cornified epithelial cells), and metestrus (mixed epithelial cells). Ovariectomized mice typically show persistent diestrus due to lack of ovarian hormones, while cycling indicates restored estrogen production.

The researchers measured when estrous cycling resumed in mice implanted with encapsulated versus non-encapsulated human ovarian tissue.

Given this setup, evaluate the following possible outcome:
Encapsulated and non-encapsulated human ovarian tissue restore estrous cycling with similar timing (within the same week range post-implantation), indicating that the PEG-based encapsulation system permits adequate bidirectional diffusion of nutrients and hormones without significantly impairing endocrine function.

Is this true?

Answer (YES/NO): YES